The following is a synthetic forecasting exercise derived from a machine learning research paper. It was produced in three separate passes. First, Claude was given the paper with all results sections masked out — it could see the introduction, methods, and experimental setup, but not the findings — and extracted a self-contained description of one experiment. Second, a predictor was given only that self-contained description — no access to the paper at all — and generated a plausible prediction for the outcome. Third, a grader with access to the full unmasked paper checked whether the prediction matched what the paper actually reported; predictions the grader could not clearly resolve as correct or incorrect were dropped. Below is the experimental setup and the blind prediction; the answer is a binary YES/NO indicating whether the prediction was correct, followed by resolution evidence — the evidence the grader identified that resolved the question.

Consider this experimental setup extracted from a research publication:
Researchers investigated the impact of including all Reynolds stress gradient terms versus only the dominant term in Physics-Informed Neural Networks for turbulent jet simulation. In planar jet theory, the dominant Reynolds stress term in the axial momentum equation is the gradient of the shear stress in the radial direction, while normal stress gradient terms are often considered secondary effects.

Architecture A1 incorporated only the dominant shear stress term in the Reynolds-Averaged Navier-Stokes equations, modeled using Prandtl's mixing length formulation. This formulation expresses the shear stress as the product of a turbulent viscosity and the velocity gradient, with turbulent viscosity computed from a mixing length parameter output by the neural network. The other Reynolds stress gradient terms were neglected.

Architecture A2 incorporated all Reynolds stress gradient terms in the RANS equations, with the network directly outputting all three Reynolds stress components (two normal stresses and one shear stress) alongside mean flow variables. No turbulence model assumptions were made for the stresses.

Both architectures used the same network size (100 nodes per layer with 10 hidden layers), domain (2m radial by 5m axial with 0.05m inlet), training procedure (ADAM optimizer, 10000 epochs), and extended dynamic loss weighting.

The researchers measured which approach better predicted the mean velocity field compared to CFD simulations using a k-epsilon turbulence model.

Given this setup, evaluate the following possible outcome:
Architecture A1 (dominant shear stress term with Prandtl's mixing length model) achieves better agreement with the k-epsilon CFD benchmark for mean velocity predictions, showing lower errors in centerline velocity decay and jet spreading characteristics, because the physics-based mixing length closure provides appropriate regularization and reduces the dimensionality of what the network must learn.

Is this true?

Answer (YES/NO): YES